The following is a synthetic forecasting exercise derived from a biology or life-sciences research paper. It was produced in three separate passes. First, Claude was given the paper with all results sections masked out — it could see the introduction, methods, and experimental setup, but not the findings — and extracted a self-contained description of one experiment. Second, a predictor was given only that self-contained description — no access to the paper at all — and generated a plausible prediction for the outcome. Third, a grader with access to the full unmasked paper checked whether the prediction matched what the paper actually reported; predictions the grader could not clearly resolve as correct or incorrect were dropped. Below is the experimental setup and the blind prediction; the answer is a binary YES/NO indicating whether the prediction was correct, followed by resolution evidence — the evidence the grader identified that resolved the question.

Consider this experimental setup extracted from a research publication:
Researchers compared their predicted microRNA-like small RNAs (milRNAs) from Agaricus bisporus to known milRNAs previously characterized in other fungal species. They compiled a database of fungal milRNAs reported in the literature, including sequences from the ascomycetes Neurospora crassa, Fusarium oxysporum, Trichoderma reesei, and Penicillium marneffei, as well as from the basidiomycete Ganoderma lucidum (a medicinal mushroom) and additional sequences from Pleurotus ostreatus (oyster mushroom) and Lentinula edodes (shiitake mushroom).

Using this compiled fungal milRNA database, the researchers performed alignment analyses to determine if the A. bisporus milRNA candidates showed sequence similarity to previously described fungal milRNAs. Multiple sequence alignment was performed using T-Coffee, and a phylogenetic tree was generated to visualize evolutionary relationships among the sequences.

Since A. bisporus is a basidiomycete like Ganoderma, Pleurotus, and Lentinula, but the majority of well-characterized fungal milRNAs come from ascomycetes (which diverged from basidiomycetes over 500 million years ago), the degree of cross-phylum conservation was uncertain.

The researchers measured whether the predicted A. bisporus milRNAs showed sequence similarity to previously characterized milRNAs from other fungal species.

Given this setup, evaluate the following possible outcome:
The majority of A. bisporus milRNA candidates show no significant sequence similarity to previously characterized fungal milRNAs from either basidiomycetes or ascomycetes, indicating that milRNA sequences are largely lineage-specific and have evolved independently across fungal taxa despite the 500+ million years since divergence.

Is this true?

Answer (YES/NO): NO